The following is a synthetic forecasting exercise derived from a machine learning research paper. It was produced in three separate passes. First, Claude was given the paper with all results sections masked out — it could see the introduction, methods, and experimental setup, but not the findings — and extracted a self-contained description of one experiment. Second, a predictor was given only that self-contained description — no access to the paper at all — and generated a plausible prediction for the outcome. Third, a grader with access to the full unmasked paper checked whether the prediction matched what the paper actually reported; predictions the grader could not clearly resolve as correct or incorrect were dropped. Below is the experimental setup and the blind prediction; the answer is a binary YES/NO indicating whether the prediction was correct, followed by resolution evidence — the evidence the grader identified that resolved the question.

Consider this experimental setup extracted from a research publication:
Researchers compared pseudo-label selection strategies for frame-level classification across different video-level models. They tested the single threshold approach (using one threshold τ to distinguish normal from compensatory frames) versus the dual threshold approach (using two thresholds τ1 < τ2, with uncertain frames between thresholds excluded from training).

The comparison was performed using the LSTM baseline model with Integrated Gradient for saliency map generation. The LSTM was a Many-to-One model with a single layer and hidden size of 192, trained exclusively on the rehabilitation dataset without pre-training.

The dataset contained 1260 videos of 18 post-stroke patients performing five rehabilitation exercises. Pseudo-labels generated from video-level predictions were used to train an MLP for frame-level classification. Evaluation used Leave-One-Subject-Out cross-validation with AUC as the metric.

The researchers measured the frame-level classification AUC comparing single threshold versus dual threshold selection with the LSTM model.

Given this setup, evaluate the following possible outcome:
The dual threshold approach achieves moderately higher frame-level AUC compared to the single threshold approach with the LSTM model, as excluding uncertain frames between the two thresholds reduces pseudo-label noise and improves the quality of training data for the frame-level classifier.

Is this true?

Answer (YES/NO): NO